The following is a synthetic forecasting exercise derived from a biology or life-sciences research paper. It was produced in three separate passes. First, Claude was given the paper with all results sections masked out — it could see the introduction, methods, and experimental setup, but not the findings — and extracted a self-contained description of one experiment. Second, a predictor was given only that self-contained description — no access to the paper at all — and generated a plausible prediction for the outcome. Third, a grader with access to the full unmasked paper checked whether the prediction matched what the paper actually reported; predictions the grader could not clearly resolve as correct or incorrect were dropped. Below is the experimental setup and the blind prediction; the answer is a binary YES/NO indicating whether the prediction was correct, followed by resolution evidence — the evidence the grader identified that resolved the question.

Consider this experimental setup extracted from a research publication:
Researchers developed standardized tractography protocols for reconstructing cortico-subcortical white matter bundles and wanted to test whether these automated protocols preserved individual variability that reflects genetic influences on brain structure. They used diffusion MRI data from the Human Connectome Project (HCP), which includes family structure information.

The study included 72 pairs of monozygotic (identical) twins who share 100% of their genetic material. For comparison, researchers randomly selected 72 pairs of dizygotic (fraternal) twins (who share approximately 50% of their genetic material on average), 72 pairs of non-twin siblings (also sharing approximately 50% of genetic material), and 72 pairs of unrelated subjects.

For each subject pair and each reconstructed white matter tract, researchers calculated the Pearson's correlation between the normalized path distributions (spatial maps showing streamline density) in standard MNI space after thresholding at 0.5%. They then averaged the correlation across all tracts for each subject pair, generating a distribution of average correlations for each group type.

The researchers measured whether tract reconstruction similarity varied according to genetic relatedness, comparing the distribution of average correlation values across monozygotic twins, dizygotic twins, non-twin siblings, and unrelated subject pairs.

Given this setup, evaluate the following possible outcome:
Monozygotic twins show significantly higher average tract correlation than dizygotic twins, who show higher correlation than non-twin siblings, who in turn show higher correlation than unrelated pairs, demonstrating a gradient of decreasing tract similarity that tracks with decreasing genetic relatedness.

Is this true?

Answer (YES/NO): NO